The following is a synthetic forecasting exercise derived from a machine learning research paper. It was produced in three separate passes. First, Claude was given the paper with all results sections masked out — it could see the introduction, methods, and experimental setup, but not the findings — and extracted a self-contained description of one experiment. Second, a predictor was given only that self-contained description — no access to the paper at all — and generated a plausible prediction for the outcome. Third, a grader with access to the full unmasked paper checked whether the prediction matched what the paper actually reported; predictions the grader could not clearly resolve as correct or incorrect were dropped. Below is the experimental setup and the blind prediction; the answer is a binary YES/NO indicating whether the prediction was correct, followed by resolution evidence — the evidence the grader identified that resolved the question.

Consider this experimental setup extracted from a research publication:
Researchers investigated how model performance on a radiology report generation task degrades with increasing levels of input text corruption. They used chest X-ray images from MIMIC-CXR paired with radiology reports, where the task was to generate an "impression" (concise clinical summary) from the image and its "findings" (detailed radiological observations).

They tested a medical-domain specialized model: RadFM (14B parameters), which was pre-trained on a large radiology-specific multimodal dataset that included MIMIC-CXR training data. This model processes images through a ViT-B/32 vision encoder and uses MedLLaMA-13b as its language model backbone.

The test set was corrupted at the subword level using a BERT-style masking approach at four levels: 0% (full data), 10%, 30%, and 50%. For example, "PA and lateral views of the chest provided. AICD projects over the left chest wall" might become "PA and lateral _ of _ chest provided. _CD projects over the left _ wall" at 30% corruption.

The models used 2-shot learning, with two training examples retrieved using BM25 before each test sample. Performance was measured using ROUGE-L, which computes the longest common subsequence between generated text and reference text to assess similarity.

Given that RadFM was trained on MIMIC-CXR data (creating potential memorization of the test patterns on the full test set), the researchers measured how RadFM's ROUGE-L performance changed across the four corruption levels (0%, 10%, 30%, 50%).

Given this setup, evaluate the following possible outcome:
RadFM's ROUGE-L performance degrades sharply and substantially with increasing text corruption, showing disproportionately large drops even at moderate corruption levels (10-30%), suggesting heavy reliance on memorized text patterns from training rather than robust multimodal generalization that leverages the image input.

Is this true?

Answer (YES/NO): YES